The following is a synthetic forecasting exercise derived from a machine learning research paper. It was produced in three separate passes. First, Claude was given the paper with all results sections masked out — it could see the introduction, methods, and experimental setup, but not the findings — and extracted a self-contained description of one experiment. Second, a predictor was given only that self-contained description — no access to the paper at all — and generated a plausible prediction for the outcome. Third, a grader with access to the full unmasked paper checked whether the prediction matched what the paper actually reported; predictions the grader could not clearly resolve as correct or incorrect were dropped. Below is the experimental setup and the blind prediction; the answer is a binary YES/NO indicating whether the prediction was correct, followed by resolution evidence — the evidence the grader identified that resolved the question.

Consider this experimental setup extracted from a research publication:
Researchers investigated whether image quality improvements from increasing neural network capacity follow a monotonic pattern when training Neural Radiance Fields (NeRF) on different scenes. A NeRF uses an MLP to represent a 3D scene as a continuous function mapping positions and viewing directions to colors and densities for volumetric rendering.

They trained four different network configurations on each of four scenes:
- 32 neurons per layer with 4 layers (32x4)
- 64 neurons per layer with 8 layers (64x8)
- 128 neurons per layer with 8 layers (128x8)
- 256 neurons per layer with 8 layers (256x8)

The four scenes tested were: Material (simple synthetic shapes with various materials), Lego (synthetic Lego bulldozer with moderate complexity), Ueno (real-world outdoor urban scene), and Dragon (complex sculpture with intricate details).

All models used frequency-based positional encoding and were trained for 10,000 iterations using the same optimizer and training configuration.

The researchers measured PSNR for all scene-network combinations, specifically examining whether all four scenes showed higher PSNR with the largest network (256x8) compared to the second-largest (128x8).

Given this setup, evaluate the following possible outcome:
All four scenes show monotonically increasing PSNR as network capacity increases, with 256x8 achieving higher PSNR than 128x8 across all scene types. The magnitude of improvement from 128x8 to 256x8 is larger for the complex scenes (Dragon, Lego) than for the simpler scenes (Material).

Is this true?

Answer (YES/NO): NO